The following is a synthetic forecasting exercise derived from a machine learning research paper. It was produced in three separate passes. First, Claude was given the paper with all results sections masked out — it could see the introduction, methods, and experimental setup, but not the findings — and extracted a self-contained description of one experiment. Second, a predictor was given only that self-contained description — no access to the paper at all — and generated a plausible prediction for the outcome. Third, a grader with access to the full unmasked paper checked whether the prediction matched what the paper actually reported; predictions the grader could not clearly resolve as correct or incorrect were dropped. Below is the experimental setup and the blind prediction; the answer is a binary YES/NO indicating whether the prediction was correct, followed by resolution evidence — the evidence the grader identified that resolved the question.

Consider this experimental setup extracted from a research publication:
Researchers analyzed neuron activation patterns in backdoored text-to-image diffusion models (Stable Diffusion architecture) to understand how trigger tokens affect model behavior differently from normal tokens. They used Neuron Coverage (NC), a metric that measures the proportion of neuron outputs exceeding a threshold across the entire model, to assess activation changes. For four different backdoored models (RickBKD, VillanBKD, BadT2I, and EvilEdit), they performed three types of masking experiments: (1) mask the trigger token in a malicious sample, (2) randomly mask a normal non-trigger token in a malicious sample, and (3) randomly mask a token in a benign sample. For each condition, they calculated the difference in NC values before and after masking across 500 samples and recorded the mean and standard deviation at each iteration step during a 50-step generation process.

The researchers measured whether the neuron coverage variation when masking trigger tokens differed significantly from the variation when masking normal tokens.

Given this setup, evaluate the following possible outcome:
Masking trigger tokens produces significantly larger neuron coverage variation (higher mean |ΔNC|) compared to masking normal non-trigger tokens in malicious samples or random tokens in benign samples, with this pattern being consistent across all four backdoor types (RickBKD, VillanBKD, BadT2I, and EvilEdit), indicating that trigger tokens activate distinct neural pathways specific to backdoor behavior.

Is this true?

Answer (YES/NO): YES